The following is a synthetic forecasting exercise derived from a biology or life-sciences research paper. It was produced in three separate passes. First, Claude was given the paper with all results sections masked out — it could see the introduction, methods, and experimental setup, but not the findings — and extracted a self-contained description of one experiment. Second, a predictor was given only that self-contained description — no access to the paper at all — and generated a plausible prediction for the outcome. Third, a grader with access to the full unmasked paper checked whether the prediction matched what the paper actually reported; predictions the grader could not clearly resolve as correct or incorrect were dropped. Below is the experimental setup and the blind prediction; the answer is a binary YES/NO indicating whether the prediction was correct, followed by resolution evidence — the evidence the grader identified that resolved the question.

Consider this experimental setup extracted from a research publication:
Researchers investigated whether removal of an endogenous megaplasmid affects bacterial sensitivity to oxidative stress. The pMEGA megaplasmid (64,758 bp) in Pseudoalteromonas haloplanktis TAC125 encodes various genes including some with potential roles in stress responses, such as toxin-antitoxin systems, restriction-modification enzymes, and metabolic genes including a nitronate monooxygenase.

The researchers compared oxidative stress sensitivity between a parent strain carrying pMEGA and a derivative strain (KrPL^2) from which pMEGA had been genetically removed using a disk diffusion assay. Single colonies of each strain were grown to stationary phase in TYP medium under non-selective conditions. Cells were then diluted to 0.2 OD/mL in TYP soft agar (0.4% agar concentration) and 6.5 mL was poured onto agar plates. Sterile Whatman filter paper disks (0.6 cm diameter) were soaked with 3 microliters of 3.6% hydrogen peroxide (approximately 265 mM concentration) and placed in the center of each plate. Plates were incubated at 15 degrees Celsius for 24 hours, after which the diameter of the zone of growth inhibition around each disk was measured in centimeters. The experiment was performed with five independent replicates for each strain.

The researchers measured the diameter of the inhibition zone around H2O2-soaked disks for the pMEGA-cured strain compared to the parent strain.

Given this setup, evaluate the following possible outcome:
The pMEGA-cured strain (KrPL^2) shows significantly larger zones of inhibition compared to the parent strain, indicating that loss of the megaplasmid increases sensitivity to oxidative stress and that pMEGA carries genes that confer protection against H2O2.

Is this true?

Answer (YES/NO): NO